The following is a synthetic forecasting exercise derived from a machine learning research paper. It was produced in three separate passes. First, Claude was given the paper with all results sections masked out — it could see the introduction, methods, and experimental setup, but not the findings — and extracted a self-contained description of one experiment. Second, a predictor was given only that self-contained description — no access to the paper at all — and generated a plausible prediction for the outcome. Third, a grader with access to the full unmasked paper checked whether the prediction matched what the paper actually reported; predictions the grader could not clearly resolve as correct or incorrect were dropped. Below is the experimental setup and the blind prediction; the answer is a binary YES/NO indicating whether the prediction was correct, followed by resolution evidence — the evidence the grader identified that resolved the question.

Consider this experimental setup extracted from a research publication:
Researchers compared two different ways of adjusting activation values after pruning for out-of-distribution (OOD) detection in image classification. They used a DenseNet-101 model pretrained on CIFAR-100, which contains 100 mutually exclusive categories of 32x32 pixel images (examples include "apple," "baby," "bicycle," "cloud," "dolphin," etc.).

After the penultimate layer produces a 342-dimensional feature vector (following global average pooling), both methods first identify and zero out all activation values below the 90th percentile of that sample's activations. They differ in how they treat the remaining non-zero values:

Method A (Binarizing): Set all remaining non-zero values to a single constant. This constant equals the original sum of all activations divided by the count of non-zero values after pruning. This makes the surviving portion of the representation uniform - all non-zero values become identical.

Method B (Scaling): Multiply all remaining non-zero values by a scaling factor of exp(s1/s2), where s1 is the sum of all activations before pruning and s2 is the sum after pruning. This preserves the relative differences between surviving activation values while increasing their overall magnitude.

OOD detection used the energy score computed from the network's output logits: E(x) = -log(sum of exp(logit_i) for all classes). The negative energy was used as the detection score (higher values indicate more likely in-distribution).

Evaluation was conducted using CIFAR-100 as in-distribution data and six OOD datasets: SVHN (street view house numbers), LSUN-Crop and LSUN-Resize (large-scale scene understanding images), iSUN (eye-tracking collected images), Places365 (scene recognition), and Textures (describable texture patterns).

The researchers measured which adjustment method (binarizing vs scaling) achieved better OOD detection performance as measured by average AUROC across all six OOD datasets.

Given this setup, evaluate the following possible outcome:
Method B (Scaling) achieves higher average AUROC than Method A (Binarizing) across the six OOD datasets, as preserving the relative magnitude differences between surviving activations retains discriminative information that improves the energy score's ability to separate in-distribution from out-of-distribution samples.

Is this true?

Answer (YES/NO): YES